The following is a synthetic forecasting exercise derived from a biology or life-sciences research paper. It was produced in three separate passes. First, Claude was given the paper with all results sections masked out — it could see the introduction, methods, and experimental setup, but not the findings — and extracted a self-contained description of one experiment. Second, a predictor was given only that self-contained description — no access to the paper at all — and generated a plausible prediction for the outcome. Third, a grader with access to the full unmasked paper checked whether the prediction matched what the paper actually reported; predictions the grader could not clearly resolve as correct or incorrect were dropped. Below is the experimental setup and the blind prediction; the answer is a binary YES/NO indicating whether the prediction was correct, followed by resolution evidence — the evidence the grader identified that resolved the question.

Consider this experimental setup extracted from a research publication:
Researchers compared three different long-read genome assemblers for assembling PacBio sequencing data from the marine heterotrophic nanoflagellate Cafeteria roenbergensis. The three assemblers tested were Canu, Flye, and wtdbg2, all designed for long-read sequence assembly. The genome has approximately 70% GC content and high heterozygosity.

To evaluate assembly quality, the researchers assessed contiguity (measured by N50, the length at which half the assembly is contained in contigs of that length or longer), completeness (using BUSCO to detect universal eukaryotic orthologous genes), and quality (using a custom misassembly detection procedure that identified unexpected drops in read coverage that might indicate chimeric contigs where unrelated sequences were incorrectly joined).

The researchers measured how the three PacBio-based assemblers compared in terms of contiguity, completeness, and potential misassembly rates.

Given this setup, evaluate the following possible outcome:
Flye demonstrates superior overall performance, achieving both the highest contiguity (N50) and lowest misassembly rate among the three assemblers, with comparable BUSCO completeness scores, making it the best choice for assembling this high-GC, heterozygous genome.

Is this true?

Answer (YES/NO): NO